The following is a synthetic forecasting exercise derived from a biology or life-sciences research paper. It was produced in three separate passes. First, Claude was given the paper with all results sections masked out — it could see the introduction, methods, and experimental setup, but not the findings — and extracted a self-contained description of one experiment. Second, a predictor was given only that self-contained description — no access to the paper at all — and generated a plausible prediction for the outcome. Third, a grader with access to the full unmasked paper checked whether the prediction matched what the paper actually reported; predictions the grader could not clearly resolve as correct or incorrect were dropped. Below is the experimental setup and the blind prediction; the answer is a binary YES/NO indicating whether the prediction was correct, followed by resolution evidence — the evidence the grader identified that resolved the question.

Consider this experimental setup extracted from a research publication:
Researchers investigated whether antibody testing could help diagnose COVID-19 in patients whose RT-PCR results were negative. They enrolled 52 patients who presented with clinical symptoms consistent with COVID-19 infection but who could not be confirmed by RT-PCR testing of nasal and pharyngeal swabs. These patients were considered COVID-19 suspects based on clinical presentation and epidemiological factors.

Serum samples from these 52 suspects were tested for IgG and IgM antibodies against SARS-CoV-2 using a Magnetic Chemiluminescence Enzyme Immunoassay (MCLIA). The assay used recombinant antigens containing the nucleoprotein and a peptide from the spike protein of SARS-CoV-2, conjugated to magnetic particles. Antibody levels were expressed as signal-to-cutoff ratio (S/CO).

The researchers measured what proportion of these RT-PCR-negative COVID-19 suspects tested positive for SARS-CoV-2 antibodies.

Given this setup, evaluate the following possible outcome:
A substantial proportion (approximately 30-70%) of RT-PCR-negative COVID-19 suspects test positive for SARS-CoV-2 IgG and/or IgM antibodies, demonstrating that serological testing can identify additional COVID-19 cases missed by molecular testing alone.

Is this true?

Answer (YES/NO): NO